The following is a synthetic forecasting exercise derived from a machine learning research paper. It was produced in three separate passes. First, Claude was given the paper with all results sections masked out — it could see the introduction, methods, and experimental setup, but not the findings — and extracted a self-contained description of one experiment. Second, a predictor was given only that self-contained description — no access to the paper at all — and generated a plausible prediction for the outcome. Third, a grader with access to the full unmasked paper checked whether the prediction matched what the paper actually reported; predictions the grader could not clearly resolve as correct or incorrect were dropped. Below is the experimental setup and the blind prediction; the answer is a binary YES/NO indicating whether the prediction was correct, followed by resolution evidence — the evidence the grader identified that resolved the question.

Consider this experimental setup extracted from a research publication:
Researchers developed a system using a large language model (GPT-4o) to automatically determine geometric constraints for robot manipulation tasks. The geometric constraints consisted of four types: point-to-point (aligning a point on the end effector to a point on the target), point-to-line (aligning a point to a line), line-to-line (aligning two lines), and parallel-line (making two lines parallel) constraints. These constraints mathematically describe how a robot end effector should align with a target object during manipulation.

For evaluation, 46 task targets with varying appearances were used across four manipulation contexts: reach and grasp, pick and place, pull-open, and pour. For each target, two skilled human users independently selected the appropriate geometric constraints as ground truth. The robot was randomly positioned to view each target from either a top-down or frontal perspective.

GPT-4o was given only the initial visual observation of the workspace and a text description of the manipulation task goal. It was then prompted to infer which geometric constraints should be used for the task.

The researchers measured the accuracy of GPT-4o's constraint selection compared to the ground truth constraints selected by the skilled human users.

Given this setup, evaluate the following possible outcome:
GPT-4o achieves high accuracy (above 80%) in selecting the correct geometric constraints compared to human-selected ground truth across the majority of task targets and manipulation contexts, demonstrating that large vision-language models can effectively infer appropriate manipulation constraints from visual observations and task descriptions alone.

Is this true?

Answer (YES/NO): NO